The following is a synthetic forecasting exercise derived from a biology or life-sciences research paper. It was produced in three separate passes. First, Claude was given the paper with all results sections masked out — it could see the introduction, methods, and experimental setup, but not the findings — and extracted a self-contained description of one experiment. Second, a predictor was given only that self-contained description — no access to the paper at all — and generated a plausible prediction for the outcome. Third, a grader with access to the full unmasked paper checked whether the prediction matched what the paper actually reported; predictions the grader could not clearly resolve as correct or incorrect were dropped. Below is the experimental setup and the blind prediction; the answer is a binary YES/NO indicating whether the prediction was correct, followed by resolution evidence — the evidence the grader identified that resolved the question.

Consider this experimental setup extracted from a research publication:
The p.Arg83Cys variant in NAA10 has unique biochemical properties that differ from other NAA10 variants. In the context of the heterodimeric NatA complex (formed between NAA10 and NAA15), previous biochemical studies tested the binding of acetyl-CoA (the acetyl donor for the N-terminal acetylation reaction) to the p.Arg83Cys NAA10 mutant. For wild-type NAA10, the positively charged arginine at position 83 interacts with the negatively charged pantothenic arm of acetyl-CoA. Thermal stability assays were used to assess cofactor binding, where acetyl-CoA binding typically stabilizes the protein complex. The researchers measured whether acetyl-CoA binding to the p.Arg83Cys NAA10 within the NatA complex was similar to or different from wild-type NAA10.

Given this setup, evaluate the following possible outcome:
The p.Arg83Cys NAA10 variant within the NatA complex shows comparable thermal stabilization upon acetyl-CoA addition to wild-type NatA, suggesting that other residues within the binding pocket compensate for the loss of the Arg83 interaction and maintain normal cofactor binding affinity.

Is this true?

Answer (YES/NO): NO